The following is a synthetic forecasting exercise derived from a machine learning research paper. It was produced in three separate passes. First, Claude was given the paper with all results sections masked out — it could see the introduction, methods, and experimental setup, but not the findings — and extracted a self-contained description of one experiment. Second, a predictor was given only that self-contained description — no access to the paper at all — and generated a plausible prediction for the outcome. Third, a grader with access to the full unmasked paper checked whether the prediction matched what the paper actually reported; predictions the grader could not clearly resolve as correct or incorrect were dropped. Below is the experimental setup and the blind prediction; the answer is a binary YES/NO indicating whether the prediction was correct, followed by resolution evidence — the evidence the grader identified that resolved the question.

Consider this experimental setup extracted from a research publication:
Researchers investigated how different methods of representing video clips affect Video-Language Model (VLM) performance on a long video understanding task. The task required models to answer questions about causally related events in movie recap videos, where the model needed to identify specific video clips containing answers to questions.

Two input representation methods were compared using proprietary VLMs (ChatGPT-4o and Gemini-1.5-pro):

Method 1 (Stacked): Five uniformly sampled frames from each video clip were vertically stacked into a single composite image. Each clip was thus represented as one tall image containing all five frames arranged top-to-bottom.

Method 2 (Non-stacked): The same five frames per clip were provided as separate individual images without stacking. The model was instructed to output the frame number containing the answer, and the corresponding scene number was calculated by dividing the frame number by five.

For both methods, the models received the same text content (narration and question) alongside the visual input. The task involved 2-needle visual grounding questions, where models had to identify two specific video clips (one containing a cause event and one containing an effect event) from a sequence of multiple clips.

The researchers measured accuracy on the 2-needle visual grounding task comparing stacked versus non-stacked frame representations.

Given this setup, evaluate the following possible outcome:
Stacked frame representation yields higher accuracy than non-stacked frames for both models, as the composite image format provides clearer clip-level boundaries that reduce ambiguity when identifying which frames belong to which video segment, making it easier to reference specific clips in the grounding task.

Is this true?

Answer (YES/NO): YES